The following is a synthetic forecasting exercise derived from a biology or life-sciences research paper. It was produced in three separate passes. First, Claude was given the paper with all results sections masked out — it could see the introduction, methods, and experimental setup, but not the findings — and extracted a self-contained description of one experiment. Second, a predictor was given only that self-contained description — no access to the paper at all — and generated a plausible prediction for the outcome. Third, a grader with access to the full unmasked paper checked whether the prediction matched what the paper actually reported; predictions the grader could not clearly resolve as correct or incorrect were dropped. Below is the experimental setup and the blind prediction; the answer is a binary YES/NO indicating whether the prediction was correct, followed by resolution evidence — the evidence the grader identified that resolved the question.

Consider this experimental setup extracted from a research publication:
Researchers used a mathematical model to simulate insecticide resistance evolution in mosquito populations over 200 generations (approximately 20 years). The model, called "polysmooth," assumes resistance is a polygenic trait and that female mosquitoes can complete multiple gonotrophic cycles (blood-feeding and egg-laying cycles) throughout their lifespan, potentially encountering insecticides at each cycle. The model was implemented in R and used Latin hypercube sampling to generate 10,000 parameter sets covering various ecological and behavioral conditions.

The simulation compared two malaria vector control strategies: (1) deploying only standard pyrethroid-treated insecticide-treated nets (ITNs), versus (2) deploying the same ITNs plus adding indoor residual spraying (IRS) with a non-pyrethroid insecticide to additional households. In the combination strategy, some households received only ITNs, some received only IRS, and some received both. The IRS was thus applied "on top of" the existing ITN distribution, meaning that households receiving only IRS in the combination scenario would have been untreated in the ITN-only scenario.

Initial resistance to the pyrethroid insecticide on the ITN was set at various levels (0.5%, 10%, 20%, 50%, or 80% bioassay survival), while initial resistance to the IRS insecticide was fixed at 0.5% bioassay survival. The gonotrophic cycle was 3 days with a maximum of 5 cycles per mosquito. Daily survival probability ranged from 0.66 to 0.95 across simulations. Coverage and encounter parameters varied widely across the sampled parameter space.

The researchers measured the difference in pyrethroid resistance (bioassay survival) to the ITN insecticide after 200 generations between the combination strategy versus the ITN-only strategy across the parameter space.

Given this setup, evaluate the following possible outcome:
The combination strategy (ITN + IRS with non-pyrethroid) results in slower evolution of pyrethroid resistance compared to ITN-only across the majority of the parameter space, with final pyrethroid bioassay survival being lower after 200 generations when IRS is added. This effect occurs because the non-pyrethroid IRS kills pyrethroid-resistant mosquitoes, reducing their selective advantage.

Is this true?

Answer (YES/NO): NO